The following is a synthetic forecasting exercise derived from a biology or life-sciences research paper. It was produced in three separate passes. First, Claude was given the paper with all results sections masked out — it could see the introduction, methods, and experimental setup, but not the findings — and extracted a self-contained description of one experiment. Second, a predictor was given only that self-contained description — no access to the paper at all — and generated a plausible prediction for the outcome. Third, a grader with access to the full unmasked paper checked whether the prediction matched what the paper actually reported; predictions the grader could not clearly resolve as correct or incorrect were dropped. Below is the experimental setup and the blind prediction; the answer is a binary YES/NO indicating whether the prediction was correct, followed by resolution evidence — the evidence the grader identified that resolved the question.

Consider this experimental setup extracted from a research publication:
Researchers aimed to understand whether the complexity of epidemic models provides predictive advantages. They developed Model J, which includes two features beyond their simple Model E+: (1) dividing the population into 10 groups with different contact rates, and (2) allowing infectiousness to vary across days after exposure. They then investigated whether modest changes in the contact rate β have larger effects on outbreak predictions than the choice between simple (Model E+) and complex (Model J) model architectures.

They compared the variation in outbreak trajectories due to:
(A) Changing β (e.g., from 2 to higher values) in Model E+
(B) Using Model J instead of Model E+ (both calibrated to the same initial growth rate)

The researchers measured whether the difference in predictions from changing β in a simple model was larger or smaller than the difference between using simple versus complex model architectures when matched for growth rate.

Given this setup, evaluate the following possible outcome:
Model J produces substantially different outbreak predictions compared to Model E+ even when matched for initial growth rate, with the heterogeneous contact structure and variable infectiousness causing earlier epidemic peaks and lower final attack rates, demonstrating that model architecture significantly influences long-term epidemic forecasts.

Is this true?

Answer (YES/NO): NO